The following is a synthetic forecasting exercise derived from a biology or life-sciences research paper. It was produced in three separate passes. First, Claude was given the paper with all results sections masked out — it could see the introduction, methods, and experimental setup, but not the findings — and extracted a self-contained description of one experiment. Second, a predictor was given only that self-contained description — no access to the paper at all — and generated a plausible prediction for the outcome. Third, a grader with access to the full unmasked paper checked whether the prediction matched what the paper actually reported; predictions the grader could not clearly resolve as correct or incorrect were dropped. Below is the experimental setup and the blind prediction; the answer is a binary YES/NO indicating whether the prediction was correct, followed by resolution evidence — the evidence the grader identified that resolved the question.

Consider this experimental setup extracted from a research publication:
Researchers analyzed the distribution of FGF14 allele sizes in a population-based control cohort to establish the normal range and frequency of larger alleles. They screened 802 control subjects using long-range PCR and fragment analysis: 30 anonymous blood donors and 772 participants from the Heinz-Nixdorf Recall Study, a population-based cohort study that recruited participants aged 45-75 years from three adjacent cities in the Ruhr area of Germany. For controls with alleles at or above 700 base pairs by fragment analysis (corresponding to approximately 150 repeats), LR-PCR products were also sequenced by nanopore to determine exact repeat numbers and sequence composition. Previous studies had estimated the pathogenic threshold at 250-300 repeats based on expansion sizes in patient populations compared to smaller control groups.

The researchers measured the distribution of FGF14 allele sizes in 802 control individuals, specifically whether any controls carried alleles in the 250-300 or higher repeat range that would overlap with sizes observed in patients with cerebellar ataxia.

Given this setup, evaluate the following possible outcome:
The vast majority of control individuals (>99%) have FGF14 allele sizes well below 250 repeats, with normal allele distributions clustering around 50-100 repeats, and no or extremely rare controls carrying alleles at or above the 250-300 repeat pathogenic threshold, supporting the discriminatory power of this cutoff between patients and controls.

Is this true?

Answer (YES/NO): NO